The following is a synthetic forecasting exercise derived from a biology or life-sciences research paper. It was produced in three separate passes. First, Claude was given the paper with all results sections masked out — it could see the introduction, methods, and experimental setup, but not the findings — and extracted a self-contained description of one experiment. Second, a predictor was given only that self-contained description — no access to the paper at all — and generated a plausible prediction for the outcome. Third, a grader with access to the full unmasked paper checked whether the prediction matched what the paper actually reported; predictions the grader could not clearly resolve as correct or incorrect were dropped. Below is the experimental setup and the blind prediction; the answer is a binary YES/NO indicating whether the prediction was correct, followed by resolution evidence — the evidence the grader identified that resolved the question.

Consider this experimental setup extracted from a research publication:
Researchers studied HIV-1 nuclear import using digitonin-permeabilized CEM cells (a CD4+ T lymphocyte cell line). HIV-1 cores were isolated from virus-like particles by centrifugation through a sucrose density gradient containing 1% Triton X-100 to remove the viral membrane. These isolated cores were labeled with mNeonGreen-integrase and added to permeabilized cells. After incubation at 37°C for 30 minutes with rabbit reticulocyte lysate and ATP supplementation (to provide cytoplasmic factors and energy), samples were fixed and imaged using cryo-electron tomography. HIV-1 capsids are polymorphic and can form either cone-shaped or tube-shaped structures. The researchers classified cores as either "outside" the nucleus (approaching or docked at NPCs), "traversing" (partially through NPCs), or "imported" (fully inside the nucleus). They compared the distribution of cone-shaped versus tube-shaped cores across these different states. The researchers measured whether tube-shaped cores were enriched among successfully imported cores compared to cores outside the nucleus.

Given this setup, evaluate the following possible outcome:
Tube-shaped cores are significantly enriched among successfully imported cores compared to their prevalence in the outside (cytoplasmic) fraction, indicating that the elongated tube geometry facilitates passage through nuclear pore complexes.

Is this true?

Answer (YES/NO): YES